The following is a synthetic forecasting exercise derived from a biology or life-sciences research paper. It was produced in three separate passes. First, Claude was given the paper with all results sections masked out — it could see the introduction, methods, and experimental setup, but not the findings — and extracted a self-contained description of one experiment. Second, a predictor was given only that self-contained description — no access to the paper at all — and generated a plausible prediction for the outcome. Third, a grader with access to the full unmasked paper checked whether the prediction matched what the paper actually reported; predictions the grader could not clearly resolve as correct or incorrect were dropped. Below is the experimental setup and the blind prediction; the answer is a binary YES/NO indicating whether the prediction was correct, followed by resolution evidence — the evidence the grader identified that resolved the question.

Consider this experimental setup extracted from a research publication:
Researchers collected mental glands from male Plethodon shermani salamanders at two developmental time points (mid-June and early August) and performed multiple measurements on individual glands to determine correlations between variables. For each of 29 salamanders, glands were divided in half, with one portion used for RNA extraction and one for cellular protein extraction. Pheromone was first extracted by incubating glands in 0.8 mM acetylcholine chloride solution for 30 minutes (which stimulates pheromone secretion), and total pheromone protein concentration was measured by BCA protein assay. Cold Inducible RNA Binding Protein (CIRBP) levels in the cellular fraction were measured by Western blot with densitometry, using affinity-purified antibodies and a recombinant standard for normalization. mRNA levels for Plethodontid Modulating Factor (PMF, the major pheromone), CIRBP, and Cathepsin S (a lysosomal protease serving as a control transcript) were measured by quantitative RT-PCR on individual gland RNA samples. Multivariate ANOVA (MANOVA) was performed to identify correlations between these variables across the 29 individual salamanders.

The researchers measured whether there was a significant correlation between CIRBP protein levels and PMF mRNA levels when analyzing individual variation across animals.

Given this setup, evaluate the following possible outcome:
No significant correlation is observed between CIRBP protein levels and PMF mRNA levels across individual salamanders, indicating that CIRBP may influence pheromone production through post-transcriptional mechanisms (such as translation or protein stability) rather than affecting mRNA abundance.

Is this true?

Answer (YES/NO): YES